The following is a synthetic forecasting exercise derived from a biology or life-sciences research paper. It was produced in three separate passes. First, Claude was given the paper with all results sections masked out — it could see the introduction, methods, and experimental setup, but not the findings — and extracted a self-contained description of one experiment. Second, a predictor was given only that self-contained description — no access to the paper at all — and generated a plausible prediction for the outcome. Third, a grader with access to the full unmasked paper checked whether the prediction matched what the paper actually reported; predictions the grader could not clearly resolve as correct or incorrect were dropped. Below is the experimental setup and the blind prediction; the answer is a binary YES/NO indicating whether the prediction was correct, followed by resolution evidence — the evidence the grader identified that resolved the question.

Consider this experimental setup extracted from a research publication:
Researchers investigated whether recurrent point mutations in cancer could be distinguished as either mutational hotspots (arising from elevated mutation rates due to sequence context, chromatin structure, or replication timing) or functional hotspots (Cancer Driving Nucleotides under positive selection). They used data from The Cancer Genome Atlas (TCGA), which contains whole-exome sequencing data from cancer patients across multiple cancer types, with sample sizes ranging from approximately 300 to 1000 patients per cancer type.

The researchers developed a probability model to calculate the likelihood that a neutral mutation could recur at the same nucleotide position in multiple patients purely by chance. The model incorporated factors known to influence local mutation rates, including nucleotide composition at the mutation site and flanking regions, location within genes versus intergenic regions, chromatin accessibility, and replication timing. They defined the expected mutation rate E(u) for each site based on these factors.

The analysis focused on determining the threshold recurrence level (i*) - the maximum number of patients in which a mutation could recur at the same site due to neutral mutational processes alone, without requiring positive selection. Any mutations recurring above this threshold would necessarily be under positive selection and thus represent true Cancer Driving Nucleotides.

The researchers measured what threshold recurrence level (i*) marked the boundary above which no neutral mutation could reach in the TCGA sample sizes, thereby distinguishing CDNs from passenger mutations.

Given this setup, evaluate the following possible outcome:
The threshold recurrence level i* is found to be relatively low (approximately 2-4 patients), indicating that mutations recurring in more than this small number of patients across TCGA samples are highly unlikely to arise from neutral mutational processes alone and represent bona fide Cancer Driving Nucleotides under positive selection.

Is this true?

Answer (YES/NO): YES